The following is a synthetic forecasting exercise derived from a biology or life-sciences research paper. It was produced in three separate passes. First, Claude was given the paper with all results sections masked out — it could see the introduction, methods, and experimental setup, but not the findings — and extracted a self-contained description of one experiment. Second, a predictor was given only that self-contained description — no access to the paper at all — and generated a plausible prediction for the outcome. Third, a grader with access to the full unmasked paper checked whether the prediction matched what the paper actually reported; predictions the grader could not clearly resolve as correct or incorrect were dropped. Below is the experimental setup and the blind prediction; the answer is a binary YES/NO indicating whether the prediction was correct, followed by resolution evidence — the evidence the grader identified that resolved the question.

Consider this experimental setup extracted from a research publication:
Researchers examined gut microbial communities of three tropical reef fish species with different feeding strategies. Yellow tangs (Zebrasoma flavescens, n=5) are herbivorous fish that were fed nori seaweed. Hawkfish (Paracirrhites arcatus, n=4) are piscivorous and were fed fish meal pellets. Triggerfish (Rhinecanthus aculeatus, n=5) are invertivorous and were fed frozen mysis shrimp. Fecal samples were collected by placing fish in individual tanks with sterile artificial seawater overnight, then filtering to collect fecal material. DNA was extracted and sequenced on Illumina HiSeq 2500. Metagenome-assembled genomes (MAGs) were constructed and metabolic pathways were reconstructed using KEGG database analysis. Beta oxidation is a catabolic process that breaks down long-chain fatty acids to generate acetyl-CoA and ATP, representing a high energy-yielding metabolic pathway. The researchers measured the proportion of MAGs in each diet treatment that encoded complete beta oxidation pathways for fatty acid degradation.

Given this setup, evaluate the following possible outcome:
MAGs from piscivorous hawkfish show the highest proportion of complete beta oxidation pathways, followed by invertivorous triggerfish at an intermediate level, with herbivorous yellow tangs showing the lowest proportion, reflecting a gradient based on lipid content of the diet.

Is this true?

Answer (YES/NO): YES